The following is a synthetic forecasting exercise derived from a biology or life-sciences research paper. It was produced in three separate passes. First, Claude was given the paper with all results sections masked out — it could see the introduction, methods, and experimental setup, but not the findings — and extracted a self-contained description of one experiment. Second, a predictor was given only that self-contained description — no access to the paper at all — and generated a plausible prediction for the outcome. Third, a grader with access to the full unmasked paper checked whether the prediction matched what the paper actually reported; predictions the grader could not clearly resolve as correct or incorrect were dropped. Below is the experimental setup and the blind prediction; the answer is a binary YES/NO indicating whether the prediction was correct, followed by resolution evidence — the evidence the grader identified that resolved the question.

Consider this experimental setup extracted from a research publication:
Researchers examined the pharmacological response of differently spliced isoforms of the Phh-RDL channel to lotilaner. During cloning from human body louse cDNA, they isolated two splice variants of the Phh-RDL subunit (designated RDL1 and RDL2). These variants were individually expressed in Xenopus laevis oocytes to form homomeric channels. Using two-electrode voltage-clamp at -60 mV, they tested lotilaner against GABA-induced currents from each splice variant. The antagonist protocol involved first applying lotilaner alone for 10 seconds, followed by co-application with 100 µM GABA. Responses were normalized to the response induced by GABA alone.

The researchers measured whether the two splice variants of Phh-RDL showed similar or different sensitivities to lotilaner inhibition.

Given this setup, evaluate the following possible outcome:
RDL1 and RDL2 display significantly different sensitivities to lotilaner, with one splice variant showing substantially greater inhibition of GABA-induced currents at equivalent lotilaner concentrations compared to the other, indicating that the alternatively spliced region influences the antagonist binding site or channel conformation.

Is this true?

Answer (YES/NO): NO